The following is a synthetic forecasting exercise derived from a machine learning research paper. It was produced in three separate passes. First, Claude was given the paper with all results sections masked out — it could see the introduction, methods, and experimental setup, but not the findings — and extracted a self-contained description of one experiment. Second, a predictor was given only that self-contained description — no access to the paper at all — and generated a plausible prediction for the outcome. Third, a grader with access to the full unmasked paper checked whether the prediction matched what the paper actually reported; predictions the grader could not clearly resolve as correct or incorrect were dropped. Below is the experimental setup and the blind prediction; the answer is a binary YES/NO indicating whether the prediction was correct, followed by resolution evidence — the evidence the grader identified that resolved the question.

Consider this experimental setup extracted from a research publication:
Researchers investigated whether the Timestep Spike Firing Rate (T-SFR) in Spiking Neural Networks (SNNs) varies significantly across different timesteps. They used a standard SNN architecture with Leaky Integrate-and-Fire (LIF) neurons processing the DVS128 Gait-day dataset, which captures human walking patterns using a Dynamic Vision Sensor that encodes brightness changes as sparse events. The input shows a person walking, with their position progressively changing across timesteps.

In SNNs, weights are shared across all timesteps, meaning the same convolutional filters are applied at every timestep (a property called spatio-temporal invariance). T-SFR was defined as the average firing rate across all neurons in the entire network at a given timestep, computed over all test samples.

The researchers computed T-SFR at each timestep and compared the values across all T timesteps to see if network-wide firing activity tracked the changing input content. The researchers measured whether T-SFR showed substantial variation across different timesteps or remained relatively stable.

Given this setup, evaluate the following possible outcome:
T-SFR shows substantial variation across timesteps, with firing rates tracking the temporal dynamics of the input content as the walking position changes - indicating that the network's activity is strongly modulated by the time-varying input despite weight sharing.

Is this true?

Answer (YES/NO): NO